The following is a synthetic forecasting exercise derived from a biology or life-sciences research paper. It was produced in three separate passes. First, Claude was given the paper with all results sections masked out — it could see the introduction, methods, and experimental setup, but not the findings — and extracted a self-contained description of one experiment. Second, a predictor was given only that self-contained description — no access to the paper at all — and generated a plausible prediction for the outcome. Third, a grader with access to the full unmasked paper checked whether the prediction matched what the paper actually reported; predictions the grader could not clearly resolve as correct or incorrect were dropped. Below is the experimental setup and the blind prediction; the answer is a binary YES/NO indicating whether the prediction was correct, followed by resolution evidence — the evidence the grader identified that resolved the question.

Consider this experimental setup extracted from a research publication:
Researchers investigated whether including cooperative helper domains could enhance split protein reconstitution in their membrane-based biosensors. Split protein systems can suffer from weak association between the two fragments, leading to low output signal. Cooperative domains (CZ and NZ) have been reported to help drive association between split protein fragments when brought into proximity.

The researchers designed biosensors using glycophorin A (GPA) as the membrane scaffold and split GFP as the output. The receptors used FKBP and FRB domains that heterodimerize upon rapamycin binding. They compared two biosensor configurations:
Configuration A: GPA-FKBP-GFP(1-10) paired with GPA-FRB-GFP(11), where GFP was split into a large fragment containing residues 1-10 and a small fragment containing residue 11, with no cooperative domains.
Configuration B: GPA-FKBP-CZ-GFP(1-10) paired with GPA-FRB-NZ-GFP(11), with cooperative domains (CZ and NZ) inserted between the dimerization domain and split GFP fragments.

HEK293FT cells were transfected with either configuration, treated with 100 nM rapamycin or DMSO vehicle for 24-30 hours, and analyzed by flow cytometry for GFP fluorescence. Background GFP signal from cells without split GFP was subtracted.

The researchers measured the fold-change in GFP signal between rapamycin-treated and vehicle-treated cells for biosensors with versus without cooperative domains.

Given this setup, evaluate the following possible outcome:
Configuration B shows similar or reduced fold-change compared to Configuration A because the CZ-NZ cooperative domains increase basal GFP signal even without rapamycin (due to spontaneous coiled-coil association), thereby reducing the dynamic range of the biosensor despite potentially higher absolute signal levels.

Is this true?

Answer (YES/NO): YES